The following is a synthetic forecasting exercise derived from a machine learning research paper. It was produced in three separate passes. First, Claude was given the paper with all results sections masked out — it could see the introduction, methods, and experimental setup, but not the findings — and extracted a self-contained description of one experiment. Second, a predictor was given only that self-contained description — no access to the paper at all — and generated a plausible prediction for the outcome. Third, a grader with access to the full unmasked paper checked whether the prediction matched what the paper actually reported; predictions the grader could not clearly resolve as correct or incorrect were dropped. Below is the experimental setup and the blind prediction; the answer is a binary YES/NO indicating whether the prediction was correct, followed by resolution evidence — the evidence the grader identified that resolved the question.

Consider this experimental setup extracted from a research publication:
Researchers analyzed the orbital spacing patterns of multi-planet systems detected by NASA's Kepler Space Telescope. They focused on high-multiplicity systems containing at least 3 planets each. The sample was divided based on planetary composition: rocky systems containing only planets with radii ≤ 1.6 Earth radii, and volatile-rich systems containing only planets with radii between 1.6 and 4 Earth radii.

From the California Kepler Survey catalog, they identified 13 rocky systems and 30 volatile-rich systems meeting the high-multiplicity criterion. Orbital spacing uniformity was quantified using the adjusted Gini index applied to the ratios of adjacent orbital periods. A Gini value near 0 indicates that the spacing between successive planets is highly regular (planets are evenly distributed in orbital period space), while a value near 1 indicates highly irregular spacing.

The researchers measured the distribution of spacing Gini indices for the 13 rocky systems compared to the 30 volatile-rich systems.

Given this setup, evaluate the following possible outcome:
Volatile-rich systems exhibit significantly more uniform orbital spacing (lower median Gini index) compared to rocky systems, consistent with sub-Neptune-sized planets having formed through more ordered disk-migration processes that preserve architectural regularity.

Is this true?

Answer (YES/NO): NO